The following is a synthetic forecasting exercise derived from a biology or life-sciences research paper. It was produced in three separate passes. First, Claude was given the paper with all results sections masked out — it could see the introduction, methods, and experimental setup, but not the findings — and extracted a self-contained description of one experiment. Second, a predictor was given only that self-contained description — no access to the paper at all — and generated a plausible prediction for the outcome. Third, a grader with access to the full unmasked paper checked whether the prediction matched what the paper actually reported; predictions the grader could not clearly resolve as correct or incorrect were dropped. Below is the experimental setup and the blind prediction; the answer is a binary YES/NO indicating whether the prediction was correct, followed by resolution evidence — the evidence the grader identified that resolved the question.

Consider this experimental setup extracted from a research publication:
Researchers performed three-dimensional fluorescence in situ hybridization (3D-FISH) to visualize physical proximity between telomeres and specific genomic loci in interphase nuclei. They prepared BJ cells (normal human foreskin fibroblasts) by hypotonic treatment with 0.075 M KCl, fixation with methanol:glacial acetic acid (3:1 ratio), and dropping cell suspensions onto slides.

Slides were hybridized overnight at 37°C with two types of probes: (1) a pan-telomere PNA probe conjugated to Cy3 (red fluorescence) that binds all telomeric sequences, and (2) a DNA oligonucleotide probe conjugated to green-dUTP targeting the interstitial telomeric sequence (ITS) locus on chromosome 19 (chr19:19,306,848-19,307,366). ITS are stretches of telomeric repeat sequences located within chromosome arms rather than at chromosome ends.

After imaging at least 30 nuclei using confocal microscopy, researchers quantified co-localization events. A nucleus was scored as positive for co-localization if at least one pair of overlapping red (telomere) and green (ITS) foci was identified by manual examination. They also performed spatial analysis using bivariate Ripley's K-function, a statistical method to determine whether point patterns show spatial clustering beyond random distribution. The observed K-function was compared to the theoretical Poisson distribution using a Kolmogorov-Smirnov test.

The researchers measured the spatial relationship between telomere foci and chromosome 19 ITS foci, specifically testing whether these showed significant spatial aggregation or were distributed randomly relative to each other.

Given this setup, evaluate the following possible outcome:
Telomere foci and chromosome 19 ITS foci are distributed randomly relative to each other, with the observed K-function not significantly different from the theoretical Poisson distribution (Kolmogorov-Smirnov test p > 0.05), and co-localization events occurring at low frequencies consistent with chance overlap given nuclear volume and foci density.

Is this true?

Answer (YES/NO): NO